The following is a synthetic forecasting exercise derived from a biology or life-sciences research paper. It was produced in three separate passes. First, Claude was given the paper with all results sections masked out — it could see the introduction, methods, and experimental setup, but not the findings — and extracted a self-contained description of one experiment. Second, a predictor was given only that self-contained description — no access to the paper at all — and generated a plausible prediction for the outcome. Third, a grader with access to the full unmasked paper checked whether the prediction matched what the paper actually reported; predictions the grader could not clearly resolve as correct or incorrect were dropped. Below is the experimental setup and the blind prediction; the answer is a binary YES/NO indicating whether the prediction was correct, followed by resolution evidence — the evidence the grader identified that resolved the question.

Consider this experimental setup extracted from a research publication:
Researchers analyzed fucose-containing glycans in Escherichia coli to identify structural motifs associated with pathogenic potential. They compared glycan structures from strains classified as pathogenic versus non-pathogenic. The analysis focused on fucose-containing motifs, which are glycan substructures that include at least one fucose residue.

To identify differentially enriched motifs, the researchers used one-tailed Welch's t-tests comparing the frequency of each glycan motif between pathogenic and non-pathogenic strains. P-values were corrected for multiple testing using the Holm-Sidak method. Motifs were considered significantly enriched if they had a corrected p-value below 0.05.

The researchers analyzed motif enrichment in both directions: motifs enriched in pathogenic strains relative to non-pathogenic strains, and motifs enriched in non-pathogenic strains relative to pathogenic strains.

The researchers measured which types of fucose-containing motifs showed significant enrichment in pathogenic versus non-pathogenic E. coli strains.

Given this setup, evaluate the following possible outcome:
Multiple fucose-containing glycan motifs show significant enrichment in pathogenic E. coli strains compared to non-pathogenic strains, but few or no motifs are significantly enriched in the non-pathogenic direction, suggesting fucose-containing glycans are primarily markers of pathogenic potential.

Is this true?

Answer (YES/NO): NO